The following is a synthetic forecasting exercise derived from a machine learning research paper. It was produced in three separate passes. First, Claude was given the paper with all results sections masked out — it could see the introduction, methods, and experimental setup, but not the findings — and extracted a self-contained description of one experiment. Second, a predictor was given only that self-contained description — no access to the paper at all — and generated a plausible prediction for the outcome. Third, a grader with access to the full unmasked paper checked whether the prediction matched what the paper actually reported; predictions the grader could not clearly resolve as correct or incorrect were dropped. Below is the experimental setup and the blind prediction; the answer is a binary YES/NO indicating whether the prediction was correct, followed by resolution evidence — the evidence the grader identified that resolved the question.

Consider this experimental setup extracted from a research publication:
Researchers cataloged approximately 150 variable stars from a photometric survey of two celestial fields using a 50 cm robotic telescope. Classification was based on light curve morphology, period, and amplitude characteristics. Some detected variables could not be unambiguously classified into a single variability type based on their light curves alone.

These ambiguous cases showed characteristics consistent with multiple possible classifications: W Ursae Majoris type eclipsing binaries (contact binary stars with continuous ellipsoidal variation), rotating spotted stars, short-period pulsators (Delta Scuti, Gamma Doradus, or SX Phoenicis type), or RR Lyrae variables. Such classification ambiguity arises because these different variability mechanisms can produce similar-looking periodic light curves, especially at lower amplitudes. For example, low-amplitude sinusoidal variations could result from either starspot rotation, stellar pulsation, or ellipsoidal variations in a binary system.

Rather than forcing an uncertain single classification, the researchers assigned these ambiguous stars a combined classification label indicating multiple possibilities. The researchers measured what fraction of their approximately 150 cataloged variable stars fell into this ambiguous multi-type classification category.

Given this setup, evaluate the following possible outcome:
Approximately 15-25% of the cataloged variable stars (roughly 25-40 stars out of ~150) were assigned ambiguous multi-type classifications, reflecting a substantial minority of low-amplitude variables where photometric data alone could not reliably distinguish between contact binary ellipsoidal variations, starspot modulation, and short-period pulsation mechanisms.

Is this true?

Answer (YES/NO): NO